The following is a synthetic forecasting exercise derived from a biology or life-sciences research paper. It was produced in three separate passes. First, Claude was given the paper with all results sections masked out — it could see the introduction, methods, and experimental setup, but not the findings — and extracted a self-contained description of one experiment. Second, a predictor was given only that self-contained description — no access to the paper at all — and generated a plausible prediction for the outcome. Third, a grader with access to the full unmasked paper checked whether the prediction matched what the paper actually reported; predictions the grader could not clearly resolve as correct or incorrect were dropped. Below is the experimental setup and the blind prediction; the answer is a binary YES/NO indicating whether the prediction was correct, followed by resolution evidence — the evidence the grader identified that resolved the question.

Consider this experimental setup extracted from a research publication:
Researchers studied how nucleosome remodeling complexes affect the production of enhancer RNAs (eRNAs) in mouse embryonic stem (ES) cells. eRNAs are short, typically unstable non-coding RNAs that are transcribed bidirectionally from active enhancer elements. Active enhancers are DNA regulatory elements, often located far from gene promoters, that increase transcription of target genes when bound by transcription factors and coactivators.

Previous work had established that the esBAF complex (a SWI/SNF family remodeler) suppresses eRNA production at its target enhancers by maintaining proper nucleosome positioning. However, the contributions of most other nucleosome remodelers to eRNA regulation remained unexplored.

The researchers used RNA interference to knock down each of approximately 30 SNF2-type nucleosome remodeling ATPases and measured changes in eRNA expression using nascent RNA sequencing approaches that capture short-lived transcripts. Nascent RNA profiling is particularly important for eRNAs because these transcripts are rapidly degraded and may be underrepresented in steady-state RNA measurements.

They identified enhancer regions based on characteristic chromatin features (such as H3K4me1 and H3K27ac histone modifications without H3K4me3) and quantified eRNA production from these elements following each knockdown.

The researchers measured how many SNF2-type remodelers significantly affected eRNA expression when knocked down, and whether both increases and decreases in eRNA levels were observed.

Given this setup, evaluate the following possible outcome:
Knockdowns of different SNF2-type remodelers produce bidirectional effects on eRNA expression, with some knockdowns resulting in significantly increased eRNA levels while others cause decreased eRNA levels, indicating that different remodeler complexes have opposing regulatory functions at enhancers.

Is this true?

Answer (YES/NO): YES